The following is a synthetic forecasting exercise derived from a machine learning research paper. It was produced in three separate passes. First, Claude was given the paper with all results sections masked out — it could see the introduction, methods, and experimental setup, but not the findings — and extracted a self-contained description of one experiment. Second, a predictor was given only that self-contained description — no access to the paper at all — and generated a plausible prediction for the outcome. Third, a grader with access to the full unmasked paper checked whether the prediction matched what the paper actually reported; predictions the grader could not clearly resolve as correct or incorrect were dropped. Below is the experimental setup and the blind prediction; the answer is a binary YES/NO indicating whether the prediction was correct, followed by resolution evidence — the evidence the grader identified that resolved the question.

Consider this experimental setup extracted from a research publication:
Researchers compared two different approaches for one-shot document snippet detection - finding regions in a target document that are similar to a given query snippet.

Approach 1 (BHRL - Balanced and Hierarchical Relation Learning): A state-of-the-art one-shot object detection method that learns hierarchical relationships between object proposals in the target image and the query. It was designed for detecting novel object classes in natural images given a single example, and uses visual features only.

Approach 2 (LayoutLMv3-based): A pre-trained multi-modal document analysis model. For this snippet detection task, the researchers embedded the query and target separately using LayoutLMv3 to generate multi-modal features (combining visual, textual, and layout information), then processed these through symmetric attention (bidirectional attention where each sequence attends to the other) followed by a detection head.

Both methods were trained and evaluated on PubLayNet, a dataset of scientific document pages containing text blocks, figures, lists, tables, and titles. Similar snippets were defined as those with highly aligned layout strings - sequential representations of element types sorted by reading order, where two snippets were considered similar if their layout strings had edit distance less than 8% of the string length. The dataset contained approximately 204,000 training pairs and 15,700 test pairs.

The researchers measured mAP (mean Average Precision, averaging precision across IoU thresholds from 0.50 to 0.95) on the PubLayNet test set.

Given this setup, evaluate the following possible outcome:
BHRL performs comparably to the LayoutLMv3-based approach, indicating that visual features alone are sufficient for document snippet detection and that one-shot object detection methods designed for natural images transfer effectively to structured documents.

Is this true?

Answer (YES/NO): NO